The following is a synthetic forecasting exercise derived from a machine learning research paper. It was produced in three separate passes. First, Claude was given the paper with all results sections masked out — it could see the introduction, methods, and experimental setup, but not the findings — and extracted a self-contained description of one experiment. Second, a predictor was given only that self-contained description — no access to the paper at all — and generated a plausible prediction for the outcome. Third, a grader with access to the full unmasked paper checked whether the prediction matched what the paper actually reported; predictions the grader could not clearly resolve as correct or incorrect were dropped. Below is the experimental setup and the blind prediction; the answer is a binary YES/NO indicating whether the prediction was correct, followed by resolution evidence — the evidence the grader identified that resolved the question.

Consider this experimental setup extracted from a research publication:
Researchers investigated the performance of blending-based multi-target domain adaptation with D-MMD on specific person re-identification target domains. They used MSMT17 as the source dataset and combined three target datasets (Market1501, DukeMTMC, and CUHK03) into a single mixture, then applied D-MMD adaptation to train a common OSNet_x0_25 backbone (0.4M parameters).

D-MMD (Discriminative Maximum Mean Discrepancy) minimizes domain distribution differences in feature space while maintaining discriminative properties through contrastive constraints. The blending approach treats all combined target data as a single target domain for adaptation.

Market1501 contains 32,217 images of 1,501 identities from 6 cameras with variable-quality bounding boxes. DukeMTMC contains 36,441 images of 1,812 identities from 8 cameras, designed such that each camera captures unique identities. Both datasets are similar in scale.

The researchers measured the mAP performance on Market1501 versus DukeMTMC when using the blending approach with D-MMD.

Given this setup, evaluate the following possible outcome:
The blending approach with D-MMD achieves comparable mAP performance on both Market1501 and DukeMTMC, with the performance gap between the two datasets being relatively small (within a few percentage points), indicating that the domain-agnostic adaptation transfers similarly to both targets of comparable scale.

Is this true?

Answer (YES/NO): YES